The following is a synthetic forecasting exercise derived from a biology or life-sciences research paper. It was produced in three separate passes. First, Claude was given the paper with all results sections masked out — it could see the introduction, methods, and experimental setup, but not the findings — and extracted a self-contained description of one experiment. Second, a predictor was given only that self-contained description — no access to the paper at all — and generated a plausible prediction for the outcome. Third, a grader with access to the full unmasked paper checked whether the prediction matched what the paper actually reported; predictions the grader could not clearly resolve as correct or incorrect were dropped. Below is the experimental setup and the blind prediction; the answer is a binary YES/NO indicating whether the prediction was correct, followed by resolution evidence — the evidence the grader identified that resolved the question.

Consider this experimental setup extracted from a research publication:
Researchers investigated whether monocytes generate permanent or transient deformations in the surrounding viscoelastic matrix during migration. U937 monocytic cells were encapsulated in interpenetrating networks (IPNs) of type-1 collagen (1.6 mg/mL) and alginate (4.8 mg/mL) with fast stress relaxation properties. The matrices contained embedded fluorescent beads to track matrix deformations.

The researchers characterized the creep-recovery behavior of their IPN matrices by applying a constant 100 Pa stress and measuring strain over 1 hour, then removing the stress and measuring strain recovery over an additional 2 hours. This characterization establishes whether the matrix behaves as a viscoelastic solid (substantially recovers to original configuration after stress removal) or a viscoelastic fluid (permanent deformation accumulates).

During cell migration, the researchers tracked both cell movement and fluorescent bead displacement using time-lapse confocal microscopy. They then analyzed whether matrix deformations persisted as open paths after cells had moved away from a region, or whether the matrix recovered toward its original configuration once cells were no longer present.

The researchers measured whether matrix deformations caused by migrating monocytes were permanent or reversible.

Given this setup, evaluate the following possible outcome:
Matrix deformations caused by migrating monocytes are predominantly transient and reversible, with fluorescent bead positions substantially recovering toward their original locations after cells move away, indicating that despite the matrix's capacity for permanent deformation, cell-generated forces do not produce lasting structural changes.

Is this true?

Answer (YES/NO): NO